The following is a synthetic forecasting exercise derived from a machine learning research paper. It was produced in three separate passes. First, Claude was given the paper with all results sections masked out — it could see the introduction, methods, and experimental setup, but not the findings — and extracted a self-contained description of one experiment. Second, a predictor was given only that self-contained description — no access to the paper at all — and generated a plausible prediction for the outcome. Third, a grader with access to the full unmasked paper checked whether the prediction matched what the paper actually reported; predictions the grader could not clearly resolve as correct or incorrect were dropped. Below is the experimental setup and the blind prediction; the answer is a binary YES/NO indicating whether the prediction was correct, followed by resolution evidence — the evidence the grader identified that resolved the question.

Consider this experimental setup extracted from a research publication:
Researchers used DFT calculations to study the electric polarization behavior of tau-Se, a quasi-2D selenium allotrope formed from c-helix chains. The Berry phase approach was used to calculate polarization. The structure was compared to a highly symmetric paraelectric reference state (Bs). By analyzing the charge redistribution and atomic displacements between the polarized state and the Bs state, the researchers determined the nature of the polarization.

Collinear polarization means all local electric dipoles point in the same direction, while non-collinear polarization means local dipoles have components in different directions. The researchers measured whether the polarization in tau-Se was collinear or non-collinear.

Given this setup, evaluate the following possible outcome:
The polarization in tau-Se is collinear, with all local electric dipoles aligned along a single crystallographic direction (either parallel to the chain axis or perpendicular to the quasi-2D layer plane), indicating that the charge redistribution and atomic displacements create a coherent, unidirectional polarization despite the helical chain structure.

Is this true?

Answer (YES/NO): NO